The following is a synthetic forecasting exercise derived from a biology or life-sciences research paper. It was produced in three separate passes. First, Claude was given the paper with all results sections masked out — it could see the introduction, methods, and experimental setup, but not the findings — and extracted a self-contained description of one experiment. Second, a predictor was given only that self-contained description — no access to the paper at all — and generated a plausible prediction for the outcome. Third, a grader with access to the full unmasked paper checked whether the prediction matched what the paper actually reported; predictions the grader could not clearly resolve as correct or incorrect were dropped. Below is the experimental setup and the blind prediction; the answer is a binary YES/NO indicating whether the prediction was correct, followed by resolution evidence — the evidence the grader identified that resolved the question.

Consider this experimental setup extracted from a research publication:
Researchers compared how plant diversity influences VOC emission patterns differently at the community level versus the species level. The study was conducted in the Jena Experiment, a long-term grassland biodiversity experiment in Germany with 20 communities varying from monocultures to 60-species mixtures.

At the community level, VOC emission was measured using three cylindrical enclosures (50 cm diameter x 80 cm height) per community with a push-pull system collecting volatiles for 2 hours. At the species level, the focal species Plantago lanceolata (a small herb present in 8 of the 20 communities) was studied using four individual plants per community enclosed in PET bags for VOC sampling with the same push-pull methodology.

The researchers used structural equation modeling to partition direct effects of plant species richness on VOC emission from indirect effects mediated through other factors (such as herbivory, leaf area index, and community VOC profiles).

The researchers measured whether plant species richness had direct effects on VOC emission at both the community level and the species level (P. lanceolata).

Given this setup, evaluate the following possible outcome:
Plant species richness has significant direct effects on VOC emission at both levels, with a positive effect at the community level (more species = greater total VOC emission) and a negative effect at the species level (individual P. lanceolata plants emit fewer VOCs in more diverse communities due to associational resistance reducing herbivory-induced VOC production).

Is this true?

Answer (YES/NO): NO